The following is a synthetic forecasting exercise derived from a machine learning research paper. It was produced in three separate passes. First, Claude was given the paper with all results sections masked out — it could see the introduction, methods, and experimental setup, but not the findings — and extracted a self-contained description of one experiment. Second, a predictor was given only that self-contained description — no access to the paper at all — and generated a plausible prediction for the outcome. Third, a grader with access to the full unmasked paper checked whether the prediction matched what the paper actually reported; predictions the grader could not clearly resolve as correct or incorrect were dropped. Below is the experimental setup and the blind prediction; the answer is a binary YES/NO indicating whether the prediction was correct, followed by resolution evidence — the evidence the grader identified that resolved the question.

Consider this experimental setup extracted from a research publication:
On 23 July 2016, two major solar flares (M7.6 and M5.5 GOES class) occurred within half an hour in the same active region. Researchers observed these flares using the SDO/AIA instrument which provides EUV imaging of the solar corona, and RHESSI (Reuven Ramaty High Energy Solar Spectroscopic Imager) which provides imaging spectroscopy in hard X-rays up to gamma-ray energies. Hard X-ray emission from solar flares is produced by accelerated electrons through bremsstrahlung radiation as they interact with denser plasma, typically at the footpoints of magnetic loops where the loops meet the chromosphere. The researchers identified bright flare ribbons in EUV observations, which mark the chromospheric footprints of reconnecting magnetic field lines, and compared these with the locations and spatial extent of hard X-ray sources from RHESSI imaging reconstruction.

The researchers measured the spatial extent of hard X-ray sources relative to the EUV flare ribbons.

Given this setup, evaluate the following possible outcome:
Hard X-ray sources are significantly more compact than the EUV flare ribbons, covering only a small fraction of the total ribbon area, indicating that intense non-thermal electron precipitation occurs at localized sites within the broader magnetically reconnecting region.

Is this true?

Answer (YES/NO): NO